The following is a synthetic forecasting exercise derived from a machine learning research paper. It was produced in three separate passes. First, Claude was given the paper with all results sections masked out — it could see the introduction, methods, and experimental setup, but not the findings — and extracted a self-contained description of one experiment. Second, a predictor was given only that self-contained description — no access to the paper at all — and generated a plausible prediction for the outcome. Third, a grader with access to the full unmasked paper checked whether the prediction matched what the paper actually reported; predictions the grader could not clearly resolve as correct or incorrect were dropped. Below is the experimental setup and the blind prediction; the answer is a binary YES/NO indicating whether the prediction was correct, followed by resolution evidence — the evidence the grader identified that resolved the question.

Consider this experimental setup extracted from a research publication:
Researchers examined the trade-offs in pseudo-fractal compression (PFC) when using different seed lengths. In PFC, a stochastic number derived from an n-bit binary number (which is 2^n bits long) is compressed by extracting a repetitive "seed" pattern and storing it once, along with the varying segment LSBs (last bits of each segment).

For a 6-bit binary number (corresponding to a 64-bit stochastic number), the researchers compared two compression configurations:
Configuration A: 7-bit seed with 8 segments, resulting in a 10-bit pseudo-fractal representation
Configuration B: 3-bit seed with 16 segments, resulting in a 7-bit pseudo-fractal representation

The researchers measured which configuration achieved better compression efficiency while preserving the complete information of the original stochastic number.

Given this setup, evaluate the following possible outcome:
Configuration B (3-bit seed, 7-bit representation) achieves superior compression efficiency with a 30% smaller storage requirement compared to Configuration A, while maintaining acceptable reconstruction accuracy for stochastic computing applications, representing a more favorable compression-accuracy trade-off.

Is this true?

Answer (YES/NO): YES